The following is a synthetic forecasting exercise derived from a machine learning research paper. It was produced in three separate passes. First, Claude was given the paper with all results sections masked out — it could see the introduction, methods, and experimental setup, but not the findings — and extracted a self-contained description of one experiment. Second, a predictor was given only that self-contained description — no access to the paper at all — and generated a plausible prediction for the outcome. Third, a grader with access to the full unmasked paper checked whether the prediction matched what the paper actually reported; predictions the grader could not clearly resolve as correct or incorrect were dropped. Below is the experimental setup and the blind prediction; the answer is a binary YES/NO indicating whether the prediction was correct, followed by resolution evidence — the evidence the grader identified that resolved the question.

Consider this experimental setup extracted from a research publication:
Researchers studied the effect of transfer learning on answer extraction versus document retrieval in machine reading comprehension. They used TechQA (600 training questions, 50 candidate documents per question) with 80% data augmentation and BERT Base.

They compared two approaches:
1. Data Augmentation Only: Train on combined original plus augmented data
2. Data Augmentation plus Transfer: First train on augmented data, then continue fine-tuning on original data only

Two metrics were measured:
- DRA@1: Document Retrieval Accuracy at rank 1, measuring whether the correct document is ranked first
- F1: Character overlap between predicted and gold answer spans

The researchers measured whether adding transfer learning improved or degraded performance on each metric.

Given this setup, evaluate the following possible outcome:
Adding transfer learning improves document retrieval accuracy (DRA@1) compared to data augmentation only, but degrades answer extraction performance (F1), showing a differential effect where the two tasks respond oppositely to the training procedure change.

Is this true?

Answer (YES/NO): NO